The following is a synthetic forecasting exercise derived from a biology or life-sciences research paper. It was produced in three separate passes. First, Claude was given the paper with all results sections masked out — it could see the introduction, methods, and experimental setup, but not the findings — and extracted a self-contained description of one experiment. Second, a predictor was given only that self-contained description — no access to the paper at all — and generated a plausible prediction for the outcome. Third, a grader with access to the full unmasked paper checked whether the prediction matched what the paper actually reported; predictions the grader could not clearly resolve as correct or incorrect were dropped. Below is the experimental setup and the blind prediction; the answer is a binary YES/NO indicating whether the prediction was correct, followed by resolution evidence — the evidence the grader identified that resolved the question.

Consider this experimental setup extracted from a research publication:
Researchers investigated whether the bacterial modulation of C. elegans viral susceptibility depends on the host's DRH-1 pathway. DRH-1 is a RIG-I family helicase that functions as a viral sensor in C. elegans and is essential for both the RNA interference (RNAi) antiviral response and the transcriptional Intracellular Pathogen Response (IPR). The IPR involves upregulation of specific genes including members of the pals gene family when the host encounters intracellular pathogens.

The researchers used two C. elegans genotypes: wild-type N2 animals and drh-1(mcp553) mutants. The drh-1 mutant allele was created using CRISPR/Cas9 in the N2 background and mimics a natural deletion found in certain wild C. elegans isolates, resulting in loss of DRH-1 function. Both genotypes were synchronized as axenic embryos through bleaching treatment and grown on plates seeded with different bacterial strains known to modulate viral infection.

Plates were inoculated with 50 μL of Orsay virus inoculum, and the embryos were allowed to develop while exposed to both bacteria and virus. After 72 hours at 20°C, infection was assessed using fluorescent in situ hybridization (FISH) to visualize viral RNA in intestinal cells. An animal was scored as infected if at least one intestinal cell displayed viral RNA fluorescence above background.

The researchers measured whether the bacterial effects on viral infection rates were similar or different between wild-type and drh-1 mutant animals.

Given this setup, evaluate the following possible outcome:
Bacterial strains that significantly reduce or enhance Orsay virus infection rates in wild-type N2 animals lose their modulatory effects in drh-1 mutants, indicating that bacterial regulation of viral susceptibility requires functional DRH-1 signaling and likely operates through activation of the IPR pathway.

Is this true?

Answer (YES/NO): NO